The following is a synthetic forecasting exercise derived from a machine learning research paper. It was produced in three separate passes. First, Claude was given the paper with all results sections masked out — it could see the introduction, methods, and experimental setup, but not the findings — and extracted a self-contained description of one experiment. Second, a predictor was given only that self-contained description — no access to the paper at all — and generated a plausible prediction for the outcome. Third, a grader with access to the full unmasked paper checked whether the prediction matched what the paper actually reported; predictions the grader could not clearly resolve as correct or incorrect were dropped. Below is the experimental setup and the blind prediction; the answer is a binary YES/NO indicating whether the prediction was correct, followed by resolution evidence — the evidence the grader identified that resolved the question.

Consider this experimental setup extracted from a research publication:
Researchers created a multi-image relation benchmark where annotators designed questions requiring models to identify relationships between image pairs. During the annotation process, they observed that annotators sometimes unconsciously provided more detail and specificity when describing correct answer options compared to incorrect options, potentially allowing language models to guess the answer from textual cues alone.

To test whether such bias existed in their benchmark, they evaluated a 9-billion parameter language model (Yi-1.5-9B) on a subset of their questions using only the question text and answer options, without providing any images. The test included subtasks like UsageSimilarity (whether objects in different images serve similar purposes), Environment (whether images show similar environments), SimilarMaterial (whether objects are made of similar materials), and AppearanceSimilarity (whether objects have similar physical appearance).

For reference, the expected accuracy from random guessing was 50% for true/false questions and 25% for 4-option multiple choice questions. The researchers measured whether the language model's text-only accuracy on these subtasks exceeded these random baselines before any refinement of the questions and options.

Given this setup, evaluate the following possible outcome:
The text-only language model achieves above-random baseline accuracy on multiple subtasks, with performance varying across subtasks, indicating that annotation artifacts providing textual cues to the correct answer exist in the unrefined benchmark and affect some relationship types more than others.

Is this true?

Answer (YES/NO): YES